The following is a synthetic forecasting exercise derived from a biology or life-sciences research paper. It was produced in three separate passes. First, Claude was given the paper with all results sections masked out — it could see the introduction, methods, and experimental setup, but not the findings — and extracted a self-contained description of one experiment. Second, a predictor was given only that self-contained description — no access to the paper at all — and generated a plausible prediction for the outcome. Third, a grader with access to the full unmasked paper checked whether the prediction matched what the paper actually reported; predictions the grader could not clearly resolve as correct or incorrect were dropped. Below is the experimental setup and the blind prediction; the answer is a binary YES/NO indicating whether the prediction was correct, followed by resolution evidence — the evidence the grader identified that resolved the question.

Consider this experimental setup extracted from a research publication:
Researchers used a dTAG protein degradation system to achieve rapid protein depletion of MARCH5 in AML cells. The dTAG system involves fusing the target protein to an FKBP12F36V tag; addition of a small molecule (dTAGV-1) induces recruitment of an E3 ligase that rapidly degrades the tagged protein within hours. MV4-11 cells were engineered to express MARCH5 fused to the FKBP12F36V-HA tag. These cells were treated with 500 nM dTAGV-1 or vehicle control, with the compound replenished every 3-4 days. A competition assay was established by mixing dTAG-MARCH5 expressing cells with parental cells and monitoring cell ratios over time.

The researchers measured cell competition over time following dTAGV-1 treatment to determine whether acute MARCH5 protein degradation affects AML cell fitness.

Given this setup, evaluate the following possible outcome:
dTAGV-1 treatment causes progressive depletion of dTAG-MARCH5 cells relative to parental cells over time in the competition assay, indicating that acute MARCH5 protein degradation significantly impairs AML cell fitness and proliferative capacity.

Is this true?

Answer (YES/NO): YES